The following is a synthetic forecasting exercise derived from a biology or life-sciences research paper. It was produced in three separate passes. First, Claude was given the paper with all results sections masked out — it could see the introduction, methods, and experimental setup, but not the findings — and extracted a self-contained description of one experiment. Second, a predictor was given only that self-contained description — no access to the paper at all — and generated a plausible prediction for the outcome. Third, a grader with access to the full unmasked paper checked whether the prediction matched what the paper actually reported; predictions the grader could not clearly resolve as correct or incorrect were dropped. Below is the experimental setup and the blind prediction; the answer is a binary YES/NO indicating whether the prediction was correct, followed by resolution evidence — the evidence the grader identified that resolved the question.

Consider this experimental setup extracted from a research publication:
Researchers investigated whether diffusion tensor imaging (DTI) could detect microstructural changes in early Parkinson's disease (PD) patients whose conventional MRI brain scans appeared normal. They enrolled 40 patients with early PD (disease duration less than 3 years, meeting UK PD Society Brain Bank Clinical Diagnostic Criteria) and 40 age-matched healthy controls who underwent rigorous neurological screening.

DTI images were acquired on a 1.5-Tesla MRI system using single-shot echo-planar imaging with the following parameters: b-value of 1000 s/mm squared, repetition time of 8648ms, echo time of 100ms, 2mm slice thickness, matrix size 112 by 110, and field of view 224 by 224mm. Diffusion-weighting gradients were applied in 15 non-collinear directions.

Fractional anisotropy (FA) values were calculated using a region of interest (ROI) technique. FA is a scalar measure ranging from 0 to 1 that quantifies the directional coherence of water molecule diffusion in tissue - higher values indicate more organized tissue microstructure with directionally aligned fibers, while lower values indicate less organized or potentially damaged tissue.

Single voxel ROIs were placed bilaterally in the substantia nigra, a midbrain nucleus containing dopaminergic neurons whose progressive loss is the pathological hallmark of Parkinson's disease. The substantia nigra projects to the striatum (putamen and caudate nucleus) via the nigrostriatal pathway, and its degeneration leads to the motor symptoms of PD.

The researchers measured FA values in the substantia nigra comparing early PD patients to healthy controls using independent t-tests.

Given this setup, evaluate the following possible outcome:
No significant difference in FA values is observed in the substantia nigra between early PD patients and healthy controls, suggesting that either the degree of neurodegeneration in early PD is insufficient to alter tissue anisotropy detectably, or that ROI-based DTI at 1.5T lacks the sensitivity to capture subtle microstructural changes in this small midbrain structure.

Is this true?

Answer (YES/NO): NO